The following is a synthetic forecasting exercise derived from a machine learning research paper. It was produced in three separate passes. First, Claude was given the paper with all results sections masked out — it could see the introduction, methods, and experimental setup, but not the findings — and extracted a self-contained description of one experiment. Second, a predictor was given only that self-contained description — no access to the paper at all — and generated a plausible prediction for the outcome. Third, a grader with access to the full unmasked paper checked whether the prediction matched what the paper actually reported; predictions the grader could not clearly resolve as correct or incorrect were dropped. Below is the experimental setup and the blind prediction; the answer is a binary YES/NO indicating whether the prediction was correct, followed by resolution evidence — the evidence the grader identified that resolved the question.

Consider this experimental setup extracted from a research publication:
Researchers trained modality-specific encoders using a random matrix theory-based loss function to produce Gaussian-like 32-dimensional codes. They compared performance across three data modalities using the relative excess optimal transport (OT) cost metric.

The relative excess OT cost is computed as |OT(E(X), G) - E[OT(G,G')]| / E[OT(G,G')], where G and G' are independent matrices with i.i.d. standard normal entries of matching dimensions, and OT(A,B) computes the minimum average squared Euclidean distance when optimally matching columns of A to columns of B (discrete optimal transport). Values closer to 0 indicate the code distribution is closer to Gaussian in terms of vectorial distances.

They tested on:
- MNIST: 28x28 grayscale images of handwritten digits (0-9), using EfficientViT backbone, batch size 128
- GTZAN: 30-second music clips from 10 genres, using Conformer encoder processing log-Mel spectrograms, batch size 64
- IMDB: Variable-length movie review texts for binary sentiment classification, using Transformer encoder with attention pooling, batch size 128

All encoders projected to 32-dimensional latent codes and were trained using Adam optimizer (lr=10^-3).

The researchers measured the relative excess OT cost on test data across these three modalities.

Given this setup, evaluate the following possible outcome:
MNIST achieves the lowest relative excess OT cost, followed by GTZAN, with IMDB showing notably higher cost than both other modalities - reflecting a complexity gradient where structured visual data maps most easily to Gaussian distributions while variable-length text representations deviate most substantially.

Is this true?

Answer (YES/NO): NO